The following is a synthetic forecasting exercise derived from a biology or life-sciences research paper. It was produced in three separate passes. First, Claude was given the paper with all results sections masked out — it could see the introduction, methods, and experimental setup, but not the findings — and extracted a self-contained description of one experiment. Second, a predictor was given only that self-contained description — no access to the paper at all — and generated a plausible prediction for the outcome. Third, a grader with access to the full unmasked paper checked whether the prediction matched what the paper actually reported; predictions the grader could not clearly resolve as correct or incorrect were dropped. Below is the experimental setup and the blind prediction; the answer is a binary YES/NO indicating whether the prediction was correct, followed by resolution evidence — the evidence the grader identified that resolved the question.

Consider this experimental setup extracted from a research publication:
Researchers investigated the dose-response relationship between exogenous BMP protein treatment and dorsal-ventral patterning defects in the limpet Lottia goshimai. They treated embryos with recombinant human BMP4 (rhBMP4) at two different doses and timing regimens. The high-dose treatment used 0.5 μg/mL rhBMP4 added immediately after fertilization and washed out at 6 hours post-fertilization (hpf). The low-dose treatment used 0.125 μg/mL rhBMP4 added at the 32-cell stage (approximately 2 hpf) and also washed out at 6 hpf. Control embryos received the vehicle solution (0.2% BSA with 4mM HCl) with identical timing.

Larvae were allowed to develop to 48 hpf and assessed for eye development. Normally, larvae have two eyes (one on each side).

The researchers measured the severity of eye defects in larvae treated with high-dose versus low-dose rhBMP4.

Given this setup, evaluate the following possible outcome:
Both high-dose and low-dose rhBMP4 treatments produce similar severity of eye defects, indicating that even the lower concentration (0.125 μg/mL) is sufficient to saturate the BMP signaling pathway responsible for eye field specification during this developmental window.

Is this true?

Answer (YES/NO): NO